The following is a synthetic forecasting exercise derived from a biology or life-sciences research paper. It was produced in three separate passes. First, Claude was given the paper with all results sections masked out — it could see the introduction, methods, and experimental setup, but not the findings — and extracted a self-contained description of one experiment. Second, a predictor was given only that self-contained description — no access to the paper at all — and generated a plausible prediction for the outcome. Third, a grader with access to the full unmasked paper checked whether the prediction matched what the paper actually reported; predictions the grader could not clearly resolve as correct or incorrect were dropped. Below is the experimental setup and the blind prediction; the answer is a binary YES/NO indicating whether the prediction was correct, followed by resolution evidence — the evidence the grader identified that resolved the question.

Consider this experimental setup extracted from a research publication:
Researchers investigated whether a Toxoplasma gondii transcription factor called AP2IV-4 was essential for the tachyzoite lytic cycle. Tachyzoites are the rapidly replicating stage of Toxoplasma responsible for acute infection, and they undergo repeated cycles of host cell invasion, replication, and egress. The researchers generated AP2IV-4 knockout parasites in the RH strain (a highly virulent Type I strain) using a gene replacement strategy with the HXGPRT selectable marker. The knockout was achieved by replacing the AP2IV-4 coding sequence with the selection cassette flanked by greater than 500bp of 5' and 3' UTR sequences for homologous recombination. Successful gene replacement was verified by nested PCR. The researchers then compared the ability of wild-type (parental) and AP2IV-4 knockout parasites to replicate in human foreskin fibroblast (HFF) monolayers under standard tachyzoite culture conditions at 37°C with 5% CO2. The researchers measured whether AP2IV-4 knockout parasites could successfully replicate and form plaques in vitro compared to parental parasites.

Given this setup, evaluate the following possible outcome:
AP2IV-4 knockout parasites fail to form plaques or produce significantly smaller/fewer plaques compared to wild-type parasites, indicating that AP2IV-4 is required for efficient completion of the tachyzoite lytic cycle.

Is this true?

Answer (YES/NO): NO